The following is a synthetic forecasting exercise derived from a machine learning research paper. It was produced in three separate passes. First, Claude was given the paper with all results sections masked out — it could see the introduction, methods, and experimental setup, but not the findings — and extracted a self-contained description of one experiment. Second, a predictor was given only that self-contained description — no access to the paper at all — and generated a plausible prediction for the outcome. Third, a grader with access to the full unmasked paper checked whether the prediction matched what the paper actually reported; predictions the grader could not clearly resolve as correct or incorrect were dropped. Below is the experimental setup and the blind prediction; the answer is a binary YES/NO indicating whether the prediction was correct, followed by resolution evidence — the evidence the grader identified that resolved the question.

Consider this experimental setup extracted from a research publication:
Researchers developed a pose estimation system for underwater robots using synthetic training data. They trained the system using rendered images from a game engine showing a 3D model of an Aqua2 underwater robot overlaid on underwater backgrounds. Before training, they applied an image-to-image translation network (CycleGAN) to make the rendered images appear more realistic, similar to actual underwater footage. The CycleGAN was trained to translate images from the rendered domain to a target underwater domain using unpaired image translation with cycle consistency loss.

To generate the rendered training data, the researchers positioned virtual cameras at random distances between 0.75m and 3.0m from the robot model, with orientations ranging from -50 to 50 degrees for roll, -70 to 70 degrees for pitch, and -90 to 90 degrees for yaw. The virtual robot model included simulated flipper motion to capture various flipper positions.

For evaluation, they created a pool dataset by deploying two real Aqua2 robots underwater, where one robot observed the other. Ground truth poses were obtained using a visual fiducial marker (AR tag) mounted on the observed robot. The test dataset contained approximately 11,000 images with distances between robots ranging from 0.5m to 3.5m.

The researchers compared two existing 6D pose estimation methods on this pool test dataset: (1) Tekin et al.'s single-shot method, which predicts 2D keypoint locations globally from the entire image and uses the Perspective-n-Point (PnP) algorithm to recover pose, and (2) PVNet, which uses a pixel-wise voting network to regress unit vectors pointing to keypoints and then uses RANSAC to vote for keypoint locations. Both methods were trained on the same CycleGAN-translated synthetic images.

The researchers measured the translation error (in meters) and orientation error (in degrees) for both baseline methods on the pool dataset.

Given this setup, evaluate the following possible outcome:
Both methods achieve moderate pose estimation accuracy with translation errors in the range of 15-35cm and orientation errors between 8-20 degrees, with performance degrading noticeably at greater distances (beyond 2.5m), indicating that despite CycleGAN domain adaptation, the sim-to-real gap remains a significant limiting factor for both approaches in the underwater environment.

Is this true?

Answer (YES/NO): NO